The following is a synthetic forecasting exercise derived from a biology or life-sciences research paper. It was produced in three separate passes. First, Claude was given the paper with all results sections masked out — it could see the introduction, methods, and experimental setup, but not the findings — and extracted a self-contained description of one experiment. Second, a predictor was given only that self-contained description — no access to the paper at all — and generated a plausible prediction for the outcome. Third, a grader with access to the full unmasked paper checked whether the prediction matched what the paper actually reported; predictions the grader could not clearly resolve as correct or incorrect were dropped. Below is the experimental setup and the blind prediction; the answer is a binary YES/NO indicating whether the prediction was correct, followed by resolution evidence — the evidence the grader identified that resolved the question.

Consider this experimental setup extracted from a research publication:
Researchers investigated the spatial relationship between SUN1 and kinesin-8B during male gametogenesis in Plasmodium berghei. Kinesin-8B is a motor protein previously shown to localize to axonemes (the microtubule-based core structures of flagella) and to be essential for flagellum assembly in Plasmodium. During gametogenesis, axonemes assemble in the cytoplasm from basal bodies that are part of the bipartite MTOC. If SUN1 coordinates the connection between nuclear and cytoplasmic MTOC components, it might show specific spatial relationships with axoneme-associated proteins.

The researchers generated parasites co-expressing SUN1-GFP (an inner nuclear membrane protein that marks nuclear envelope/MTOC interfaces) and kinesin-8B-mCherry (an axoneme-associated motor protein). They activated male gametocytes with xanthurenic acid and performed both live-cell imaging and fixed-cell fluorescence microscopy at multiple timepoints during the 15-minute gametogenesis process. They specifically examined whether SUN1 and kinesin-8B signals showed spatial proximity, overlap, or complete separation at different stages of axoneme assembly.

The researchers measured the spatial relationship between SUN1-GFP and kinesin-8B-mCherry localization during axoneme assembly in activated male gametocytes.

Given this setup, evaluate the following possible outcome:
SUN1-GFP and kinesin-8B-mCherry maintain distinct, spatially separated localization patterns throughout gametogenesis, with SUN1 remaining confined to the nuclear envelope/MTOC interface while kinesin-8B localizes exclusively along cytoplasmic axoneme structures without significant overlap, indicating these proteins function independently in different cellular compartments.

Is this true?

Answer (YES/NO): NO